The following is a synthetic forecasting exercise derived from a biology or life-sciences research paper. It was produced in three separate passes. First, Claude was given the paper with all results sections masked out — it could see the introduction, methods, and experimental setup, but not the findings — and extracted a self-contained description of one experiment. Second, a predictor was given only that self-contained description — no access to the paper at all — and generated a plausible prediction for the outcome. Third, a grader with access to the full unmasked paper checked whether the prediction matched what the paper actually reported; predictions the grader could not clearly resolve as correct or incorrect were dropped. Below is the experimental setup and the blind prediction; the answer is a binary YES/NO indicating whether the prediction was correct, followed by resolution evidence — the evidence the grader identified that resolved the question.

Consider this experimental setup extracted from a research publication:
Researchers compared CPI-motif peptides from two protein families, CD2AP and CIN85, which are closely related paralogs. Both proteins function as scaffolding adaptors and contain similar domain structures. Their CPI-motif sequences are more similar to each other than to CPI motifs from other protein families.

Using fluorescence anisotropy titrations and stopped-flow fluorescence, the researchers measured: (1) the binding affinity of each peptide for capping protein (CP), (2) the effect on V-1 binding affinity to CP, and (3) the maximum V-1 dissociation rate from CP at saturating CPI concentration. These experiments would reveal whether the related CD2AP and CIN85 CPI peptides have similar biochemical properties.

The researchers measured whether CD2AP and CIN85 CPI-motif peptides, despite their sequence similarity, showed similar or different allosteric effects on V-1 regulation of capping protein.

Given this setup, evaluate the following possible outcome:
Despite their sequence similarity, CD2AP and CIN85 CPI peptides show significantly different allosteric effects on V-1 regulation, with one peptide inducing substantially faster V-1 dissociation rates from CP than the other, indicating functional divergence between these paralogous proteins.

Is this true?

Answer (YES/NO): YES